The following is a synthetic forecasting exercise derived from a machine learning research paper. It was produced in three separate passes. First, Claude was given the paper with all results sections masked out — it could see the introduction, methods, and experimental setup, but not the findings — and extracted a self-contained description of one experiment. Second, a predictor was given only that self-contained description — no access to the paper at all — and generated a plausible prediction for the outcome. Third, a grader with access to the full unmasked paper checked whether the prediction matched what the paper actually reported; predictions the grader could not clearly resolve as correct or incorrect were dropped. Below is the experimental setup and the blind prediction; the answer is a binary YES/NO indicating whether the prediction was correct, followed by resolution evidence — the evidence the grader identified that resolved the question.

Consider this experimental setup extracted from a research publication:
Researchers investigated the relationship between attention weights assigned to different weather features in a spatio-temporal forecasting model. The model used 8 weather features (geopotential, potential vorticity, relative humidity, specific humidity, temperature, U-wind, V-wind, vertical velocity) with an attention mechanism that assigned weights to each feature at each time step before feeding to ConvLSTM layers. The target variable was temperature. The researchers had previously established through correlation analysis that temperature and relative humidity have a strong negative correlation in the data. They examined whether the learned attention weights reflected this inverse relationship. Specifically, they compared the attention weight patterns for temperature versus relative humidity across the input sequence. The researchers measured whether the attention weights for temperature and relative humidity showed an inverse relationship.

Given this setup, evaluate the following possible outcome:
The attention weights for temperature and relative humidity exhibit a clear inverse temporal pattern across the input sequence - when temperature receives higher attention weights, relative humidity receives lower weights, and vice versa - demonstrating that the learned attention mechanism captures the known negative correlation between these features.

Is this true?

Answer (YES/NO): YES